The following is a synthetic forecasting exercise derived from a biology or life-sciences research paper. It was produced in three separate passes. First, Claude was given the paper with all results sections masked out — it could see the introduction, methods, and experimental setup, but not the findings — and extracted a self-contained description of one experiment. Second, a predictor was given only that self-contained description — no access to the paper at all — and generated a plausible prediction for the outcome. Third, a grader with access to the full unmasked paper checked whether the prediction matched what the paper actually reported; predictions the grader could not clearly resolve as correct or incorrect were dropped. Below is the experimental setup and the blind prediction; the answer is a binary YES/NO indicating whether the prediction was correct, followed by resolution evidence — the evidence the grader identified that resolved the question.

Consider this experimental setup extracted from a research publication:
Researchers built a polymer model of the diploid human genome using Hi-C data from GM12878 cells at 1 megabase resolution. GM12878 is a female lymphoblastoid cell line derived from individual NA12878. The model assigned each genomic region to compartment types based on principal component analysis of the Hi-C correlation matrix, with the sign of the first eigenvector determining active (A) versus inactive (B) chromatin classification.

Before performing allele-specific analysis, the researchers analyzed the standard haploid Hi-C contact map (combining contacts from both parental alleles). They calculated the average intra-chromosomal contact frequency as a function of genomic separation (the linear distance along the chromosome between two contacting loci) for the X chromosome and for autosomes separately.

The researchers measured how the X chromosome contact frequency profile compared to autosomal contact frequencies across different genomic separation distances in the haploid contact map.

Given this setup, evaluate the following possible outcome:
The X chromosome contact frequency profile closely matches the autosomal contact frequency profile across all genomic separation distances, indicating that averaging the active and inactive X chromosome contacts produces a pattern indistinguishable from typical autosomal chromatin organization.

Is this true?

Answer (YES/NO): NO